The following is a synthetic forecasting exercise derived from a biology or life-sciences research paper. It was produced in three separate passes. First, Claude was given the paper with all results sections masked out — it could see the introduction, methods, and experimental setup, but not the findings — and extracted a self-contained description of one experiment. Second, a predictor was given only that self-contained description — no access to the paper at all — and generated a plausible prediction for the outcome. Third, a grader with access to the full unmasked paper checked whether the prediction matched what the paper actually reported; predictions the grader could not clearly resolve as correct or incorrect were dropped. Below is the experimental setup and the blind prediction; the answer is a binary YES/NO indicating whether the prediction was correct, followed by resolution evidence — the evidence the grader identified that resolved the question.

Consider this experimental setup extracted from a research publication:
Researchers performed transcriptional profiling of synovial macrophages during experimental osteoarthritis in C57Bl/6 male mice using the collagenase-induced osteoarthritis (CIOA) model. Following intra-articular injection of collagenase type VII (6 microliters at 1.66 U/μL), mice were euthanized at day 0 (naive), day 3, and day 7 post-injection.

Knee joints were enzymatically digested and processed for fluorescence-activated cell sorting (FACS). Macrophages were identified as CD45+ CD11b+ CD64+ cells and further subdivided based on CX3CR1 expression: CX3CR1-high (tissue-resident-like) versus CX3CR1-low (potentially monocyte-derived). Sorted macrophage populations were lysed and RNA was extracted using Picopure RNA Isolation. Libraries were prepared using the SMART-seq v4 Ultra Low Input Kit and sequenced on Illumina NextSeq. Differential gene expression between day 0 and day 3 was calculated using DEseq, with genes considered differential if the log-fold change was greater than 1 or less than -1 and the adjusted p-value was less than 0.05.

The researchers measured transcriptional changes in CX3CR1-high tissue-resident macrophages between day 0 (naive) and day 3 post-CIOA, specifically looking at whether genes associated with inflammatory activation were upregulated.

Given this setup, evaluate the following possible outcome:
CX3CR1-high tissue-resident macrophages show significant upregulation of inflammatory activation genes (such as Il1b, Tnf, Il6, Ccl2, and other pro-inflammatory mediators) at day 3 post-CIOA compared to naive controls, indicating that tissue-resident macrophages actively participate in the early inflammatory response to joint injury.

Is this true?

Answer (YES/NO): YES